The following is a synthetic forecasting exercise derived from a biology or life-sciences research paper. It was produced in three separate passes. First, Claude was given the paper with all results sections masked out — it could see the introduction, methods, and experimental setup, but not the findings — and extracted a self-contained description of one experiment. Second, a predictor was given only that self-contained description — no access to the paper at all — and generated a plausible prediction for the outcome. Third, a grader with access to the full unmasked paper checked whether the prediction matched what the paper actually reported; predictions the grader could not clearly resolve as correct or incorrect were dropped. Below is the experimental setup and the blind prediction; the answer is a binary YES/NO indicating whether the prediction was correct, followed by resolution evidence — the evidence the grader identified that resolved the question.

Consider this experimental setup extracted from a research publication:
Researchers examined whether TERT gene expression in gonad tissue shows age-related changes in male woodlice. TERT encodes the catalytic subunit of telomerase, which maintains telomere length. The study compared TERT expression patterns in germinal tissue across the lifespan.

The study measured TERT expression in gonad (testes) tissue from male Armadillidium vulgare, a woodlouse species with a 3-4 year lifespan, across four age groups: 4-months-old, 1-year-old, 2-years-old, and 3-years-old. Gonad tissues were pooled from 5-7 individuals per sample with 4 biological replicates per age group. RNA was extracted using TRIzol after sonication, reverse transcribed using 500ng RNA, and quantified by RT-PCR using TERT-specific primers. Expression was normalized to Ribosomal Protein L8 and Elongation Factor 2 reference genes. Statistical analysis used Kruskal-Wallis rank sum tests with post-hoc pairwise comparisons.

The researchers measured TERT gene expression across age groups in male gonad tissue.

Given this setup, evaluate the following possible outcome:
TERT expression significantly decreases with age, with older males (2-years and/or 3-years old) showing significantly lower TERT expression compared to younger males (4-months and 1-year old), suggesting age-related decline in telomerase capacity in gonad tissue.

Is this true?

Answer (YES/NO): NO